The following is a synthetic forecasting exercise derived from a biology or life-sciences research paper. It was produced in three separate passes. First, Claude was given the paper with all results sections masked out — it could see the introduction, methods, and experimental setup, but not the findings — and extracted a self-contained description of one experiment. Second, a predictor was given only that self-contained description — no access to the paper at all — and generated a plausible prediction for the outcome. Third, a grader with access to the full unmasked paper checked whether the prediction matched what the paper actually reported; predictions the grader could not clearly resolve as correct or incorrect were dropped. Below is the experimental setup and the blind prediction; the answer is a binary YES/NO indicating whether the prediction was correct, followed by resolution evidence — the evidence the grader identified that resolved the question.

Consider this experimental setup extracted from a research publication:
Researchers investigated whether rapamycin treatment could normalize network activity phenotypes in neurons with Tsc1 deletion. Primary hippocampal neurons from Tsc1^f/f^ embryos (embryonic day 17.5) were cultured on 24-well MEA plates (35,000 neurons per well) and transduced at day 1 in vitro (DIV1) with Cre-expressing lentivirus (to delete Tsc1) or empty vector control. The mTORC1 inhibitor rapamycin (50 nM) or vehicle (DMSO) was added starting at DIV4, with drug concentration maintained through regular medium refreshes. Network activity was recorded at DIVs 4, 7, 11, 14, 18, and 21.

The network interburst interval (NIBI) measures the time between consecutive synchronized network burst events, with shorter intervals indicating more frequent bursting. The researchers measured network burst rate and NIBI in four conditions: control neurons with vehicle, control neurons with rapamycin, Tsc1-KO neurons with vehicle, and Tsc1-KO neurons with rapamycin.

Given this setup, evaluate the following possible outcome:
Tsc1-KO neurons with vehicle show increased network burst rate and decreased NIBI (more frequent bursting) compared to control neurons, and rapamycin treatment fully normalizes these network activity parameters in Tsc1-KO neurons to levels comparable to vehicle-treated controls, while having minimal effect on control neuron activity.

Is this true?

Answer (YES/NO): YES